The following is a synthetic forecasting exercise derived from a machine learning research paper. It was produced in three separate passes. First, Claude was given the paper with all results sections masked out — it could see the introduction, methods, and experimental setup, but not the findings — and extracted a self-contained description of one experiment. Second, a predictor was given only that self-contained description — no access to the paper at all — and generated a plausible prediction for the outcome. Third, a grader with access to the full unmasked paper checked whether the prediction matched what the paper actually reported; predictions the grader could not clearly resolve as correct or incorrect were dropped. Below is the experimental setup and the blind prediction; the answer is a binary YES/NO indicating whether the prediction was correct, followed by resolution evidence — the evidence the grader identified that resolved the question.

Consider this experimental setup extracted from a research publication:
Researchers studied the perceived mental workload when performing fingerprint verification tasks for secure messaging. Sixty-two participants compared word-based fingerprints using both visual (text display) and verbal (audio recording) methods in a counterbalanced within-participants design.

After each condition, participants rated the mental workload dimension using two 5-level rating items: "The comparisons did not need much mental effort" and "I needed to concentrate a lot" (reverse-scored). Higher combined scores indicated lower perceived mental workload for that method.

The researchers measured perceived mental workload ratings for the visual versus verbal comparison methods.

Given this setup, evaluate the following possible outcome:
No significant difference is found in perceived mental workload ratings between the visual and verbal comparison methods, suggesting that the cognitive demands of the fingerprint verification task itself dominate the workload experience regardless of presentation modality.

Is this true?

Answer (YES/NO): NO